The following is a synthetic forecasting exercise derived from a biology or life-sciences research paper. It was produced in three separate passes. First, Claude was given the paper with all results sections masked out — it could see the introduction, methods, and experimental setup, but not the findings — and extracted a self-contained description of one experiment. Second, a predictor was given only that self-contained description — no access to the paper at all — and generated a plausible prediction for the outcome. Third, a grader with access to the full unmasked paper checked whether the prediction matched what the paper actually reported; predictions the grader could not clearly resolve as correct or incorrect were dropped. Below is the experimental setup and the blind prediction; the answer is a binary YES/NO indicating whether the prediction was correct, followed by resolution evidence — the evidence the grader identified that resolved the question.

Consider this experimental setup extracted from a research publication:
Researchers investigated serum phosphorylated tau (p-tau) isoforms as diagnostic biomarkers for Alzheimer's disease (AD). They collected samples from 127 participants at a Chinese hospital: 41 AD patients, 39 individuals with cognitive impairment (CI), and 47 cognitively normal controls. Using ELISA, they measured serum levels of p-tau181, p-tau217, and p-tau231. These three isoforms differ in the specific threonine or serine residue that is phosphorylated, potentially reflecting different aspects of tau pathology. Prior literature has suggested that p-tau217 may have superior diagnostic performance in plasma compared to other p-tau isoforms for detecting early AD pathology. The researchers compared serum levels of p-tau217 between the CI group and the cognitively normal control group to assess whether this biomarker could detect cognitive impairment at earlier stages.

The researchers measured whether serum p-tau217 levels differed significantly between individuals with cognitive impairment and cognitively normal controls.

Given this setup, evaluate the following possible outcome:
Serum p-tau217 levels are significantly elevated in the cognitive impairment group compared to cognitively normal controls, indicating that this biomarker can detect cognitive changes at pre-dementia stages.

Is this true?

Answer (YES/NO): NO